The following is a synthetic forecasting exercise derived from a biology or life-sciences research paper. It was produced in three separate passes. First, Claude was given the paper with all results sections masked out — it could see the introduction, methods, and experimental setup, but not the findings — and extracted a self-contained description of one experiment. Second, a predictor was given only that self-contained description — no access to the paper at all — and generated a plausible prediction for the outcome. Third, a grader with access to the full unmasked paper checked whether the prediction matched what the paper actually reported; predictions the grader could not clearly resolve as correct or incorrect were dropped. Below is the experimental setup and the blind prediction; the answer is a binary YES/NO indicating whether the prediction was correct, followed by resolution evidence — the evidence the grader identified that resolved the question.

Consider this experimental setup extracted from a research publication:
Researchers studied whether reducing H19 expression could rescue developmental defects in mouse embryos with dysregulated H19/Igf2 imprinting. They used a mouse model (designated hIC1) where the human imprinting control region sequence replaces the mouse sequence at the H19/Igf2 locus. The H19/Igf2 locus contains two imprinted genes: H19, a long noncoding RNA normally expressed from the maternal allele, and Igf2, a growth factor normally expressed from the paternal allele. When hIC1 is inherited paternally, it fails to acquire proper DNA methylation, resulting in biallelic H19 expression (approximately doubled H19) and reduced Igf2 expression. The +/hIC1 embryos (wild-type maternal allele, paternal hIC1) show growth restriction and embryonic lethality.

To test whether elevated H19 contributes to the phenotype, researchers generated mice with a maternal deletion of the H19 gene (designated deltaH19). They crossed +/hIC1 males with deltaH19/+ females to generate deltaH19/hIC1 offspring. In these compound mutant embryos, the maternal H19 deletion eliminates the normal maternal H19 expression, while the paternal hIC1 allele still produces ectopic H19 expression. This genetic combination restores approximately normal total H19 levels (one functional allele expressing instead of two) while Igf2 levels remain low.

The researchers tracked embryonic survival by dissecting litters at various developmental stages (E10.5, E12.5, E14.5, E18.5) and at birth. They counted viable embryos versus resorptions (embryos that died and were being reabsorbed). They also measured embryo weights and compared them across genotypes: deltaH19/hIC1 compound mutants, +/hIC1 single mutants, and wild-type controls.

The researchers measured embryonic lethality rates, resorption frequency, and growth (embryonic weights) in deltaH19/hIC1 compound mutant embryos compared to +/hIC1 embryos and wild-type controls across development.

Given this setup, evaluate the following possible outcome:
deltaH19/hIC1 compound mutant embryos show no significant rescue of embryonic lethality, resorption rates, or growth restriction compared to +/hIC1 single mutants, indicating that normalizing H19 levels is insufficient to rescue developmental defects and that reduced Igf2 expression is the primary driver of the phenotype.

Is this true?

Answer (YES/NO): NO